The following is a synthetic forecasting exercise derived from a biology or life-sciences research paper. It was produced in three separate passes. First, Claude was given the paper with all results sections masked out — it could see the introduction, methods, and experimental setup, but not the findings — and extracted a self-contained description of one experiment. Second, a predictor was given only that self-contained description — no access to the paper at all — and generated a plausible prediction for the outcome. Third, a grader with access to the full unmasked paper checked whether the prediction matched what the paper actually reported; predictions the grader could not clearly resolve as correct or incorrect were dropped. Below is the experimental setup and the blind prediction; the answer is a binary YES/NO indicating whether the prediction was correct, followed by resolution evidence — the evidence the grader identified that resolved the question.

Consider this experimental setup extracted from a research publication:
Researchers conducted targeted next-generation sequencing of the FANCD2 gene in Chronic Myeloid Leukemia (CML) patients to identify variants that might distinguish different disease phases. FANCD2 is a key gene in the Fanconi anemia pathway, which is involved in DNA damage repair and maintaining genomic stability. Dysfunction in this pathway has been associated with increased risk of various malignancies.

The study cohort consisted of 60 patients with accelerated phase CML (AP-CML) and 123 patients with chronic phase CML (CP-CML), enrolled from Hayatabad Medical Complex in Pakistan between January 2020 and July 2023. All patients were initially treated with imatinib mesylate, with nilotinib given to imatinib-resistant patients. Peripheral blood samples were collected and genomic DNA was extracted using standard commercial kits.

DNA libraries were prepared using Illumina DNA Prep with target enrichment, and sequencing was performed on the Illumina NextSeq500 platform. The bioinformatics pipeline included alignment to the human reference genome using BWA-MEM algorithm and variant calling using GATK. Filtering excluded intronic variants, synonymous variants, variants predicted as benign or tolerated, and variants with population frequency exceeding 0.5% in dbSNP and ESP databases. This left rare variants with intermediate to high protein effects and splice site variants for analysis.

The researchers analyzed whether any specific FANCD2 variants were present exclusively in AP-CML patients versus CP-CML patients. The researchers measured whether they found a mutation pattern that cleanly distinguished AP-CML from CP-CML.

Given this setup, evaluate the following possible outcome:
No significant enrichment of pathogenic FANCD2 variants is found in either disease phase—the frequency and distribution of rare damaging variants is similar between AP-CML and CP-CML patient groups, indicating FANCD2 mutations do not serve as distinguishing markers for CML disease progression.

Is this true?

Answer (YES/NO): NO